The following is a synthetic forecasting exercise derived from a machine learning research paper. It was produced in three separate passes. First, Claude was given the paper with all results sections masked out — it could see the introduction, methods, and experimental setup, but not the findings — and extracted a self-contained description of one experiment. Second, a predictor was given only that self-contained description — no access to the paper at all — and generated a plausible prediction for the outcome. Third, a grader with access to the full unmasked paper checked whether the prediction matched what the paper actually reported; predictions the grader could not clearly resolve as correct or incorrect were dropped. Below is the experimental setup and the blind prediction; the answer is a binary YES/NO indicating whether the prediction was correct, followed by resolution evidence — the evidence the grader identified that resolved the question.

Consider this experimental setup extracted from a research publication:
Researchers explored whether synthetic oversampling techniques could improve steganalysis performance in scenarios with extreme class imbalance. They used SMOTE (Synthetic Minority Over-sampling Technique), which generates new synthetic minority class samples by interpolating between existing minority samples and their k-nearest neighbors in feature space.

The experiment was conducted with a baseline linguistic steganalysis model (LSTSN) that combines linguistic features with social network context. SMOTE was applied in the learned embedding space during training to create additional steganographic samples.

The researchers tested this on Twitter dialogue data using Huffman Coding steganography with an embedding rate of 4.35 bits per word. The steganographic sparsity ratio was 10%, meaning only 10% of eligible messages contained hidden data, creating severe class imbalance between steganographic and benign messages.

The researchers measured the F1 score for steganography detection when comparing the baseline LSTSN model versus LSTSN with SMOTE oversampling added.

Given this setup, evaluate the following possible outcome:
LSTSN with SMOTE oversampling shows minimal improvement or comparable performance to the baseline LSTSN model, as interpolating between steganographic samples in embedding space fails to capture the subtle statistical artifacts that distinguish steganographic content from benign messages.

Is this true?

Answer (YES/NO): YES